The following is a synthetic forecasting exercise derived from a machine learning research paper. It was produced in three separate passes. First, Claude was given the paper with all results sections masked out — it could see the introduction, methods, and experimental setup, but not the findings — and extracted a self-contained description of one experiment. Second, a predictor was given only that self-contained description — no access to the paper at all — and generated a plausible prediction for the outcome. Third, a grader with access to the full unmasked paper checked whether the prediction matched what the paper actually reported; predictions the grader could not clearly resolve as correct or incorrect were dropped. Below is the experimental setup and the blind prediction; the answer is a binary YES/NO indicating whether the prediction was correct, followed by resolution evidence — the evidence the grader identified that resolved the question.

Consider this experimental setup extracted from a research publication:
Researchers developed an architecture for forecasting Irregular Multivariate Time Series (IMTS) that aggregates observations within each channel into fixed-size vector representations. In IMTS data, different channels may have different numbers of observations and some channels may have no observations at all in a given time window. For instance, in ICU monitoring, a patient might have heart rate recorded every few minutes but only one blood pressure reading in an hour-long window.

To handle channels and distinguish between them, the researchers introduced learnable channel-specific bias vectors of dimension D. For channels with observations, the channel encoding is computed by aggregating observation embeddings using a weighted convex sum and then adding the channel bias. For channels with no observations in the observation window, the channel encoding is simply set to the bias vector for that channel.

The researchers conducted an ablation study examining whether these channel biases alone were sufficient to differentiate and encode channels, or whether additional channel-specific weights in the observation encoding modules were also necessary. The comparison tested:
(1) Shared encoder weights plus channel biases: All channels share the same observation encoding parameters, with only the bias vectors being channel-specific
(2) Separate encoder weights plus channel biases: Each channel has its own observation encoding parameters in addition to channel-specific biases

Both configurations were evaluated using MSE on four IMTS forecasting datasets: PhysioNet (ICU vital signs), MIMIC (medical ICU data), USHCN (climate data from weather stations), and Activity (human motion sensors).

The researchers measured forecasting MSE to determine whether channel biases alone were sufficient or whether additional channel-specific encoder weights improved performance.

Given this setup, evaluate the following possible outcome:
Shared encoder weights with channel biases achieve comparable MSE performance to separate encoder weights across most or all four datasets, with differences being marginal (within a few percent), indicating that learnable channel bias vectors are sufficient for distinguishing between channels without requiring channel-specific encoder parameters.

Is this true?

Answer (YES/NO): YES